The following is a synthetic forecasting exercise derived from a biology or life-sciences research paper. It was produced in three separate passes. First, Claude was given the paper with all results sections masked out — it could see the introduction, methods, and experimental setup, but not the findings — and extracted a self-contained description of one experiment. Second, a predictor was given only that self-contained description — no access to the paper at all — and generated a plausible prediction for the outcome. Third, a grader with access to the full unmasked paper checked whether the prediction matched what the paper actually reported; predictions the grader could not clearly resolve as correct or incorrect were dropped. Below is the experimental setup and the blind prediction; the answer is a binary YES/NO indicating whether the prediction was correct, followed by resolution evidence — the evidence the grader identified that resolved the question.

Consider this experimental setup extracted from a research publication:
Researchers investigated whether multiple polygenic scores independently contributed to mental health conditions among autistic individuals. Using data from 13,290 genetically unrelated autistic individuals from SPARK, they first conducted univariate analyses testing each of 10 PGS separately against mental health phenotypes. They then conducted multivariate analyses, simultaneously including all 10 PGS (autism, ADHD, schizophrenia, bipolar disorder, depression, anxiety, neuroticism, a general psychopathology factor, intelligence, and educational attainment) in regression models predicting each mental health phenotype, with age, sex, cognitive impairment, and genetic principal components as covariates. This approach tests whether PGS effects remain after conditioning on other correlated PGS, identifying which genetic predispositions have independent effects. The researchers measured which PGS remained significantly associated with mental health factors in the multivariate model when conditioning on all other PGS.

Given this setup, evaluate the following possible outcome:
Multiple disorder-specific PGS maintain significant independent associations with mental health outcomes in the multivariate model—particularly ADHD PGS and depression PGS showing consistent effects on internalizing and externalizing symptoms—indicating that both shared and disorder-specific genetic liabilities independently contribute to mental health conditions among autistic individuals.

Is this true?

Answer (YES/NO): YES